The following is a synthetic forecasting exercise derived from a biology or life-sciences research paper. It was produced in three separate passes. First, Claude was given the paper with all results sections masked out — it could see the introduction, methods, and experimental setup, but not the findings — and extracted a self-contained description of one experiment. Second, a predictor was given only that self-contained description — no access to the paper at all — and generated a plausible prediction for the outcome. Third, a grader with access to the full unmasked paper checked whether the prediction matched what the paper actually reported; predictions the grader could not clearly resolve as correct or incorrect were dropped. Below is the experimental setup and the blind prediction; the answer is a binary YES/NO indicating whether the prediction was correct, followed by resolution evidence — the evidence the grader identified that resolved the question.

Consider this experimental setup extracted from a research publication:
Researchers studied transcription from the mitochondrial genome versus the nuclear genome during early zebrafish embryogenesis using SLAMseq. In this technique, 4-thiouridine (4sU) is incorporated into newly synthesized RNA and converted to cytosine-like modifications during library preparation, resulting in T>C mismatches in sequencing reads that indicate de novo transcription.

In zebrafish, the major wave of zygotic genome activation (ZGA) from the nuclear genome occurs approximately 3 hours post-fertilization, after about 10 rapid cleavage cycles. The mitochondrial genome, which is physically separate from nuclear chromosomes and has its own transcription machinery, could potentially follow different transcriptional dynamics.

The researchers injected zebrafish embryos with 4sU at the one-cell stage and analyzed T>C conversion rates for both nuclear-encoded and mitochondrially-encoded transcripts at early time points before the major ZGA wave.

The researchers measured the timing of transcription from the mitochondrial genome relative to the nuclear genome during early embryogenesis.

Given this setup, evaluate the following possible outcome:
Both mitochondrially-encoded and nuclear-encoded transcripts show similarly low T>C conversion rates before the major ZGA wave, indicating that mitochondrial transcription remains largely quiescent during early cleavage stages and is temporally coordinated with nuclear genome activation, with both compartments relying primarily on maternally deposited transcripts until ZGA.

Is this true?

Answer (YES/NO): NO